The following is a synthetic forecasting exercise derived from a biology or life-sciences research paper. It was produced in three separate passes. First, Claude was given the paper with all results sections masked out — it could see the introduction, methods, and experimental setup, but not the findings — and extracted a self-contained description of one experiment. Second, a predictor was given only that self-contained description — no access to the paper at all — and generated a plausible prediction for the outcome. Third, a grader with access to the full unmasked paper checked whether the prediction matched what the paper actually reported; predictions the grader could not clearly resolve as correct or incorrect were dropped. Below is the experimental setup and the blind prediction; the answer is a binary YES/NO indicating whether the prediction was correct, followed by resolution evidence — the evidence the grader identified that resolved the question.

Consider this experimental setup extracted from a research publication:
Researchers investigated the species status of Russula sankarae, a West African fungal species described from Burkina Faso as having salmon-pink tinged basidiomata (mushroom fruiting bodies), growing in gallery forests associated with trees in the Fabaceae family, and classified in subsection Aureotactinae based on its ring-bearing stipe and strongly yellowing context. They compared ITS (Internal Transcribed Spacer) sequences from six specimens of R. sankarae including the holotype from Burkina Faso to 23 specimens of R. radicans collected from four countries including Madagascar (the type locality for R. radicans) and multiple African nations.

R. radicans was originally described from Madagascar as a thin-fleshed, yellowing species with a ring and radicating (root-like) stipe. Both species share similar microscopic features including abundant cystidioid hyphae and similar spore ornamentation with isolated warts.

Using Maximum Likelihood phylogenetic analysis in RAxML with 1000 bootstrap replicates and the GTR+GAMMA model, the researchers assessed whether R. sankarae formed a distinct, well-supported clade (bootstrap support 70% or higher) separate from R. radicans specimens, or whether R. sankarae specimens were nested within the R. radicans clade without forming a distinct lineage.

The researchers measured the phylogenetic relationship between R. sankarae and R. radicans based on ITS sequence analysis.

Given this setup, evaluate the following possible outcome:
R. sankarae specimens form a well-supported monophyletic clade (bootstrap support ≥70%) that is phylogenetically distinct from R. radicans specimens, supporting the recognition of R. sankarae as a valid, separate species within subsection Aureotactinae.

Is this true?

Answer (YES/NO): NO